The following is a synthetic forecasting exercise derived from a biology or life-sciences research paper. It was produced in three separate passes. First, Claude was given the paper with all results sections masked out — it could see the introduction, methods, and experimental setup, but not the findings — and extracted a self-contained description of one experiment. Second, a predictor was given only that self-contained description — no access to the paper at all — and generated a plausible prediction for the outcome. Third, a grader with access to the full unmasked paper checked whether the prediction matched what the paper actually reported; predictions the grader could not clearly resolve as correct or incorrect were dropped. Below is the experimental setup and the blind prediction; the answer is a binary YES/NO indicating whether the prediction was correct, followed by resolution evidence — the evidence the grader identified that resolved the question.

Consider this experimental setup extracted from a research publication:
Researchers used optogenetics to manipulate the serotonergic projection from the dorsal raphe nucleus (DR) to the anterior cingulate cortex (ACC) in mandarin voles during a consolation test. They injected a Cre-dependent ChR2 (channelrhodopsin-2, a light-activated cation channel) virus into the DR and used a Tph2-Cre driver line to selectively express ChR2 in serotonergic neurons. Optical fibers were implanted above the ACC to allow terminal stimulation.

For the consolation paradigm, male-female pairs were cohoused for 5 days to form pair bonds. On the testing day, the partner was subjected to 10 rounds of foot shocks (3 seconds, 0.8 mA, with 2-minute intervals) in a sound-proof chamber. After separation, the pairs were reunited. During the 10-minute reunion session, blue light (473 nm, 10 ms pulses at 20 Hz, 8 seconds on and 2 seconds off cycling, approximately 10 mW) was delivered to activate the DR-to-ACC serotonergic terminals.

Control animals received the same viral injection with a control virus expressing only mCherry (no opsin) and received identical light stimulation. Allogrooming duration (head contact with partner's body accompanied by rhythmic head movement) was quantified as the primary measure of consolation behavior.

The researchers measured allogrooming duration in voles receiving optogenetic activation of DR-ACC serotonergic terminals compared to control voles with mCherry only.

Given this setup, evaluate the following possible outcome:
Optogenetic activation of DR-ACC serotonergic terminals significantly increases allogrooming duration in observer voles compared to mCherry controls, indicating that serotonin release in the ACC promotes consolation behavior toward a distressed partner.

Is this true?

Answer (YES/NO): NO